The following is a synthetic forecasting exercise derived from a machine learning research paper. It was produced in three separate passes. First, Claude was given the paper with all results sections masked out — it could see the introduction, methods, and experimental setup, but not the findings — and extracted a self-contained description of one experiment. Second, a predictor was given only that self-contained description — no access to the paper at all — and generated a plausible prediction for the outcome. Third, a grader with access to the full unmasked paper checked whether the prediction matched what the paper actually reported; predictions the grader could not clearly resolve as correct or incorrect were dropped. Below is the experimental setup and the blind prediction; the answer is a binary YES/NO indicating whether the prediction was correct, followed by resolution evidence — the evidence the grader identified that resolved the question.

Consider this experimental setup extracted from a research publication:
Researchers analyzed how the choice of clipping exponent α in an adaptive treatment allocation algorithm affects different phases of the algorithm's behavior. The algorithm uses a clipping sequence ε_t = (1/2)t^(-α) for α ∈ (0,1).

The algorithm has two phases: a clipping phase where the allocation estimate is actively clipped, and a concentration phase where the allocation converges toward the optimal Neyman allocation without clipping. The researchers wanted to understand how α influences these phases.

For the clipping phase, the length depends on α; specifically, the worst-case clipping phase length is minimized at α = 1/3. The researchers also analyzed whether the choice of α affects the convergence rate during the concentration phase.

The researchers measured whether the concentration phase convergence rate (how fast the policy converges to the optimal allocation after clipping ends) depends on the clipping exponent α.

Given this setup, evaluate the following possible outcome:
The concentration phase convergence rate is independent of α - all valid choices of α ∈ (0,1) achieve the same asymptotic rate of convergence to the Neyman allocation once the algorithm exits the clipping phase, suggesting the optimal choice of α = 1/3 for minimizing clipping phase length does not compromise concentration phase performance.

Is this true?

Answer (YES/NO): YES